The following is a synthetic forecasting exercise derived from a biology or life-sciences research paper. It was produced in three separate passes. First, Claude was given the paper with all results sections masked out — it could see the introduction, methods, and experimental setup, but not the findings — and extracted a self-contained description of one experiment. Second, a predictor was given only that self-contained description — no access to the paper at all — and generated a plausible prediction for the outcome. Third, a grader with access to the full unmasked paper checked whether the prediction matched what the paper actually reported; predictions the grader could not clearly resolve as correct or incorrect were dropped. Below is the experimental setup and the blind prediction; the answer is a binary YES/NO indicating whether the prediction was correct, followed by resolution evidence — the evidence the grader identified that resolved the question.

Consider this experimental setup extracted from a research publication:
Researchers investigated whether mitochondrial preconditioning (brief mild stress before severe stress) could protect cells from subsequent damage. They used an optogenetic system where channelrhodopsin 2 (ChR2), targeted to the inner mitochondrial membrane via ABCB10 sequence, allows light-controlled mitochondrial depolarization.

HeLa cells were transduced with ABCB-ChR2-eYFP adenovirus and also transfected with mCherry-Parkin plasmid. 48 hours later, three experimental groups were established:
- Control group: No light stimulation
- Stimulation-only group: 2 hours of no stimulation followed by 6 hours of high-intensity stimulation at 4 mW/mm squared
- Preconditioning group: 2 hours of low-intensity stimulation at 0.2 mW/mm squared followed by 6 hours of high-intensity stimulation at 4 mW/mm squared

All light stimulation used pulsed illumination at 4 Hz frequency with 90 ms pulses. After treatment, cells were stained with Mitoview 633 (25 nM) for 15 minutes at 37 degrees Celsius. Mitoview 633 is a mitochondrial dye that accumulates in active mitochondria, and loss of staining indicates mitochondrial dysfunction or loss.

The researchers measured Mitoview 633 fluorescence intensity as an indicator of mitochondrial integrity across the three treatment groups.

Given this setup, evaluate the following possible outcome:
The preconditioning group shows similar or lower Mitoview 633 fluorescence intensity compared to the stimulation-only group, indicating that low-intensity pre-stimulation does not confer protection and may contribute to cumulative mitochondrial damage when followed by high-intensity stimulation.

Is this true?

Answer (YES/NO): NO